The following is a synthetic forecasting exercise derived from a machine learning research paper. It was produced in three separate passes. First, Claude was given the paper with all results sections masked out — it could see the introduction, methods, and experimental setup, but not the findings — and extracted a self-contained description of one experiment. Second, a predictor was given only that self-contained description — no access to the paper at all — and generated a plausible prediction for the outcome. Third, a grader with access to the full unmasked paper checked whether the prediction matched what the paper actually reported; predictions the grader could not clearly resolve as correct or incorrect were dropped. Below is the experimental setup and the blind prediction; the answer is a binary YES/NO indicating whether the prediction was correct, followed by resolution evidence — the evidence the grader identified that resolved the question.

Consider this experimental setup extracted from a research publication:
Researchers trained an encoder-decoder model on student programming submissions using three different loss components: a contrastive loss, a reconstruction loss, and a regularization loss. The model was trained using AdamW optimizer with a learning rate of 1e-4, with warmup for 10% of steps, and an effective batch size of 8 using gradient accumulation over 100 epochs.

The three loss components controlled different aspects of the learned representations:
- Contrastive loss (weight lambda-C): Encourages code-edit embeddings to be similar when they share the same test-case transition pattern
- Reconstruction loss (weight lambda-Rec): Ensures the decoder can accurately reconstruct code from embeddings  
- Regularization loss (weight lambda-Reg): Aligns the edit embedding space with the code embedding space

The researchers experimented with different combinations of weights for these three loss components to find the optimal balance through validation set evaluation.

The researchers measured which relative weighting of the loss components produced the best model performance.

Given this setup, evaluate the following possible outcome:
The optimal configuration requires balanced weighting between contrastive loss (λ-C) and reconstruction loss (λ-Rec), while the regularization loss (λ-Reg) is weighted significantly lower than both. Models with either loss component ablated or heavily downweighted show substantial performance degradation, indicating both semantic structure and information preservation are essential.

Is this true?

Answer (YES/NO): NO